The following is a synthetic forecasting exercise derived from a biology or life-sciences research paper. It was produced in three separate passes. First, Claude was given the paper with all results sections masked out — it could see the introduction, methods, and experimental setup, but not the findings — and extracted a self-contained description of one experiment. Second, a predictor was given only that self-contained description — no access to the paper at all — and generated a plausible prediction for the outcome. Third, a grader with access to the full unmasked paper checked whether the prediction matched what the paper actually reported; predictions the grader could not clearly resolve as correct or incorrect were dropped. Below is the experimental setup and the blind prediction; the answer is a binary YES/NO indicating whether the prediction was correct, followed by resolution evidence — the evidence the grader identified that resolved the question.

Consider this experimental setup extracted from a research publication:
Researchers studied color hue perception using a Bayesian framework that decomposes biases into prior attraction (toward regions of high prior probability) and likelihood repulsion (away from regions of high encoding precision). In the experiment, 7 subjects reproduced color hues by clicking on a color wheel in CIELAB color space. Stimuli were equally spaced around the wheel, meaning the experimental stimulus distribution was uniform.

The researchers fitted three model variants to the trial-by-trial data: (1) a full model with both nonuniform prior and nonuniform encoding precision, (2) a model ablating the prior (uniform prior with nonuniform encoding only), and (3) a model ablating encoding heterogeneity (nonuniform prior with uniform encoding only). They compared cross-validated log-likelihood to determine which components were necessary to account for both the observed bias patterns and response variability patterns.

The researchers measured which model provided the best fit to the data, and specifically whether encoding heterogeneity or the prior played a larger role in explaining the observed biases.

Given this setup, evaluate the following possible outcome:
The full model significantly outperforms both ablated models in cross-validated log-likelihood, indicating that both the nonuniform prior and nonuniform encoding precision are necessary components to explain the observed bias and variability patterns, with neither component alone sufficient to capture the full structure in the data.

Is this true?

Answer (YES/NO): NO